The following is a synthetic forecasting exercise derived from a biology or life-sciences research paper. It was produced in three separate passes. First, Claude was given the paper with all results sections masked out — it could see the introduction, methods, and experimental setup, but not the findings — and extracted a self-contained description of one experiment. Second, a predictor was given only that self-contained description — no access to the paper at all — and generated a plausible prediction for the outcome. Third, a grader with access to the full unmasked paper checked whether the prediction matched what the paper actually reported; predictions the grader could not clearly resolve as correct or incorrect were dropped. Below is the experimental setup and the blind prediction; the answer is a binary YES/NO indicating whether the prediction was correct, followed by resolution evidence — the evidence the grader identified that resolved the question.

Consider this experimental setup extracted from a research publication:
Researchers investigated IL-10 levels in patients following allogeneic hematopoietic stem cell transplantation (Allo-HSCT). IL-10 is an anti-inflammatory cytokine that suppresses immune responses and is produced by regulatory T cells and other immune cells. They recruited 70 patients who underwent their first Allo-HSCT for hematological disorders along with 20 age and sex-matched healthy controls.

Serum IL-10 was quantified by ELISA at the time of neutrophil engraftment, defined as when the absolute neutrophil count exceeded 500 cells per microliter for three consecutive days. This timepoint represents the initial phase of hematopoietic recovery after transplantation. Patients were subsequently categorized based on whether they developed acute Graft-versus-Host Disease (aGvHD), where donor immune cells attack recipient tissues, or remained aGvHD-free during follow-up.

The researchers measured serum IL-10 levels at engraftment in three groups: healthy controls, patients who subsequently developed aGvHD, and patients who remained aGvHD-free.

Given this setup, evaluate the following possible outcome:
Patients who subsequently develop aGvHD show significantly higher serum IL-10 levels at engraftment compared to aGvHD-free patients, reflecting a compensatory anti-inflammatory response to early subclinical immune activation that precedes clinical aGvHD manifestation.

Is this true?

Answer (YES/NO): NO